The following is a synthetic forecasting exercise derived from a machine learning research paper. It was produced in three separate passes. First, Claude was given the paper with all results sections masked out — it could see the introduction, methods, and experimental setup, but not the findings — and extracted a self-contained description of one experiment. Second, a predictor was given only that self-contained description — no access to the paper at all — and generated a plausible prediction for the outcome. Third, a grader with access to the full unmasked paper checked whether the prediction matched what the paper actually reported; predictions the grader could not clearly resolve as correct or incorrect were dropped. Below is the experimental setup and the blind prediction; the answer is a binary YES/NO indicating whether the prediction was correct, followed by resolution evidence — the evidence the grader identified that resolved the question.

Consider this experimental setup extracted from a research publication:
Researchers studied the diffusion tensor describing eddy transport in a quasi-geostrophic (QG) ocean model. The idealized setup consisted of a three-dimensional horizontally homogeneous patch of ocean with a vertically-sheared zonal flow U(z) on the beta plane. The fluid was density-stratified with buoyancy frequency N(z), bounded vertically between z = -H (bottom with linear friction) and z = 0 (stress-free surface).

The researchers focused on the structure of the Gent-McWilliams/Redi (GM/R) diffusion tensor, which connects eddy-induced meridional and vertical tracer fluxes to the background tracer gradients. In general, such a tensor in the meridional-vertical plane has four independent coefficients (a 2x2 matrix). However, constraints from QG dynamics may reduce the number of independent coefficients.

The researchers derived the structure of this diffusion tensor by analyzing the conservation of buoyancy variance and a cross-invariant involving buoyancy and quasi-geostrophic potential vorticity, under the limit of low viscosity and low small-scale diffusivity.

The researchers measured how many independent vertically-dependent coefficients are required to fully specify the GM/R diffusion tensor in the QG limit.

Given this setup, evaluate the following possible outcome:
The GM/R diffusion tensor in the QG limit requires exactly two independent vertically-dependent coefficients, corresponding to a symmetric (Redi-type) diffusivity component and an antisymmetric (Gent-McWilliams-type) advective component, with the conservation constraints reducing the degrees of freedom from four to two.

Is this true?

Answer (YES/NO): YES